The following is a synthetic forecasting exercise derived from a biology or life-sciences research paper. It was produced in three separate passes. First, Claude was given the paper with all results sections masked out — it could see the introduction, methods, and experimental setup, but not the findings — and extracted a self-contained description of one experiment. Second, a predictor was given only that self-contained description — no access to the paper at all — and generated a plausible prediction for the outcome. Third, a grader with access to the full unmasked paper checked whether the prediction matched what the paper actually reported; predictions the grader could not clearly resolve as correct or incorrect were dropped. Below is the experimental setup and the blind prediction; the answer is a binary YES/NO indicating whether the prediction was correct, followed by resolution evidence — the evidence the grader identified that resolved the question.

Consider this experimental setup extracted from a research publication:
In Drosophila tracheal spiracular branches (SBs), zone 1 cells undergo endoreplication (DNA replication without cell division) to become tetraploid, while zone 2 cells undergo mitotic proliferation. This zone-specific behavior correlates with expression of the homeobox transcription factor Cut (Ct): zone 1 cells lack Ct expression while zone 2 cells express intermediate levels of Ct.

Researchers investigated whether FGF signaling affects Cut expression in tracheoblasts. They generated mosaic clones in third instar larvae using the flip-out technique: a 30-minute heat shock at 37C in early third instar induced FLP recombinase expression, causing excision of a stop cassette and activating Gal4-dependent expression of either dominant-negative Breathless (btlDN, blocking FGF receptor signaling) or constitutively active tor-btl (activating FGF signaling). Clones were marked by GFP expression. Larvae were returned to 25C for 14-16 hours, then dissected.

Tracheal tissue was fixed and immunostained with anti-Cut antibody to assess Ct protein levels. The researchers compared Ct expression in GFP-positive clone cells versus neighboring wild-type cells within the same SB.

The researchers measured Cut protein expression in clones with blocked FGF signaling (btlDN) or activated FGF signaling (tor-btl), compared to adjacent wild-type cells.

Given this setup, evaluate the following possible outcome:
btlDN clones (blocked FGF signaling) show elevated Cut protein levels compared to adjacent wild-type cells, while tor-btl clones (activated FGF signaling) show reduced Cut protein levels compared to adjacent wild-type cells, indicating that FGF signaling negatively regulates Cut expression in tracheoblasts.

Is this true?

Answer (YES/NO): NO